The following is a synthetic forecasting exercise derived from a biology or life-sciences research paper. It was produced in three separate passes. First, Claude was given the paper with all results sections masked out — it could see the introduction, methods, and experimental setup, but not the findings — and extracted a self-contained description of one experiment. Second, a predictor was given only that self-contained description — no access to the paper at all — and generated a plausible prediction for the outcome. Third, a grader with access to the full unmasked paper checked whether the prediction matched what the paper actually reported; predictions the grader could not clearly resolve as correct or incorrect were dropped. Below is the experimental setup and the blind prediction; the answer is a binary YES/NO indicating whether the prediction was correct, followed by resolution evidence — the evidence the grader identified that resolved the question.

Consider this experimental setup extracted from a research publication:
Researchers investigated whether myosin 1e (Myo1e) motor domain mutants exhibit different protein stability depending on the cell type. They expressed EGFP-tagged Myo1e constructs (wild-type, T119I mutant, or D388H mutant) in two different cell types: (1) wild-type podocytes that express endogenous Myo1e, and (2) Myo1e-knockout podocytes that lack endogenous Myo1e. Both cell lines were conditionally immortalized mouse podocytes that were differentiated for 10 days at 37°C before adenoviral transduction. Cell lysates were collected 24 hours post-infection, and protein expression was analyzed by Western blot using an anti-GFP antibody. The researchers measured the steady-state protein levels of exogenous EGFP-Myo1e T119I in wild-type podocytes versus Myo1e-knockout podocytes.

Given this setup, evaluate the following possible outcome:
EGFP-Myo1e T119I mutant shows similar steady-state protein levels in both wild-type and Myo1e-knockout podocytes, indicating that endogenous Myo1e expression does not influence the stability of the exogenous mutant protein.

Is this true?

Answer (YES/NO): NO